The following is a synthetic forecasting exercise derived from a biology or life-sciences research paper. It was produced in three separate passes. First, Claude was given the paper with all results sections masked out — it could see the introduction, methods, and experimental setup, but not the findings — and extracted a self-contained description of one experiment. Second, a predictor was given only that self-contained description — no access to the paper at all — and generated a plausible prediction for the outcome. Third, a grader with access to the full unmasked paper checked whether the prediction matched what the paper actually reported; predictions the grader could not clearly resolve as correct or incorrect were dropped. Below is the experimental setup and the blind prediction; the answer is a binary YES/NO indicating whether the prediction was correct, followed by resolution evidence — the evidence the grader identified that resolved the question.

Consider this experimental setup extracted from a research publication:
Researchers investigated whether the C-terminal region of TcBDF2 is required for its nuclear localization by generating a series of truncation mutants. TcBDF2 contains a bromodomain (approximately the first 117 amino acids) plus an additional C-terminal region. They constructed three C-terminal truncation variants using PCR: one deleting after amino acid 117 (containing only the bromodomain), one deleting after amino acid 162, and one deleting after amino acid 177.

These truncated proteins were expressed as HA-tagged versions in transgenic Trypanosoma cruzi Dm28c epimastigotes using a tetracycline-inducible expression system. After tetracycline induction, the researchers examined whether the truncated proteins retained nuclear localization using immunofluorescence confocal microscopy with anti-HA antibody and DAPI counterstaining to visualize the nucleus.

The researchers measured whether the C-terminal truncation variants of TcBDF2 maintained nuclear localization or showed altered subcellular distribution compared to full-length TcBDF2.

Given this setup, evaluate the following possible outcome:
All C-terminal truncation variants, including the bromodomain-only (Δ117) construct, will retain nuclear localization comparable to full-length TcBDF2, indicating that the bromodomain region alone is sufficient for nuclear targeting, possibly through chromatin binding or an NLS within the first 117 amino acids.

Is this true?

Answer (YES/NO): NO